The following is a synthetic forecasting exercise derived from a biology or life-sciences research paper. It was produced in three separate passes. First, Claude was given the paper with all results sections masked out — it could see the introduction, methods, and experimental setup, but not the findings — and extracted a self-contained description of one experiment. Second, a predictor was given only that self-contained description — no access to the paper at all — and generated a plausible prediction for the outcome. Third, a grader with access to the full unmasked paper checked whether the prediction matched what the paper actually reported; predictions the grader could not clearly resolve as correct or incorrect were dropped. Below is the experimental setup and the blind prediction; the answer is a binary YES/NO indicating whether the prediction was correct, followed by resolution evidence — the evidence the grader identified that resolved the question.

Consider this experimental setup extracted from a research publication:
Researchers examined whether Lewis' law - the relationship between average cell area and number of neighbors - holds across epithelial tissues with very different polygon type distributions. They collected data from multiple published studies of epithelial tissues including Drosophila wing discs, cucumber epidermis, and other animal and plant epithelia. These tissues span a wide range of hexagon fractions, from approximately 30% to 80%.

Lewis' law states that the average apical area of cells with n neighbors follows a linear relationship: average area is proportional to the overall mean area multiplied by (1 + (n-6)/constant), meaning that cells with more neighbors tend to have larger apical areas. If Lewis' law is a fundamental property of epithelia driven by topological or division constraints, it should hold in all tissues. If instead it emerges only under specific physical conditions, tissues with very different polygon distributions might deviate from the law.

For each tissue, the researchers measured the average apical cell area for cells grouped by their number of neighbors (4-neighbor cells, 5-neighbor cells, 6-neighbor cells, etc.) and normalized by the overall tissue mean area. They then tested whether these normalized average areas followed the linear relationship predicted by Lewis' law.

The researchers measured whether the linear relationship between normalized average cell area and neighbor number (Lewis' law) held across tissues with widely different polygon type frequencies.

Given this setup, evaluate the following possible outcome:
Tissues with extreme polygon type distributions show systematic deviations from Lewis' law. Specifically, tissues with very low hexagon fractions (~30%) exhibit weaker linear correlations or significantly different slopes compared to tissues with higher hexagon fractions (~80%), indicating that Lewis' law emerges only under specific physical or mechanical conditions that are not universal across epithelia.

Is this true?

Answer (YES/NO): NO